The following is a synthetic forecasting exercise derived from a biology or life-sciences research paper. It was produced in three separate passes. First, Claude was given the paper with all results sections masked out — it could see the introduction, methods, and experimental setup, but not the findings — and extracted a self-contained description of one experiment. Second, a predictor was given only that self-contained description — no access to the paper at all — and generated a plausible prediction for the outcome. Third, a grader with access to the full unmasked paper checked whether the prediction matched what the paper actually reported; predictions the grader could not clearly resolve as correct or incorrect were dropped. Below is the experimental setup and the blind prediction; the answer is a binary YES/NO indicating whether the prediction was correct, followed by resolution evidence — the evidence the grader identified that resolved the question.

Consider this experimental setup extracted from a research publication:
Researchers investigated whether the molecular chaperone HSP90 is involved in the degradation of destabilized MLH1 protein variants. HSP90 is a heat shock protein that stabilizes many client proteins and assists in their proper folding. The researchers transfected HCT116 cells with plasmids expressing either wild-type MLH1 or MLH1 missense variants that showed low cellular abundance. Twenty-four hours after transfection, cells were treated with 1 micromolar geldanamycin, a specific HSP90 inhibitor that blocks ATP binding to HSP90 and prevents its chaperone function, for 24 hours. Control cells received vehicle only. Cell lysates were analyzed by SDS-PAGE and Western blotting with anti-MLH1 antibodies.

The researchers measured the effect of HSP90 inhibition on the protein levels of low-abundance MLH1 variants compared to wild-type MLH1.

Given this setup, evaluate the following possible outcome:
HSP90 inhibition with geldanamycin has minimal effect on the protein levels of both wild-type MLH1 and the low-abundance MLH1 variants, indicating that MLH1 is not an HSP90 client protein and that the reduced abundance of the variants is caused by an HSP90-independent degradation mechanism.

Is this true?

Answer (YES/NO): NO